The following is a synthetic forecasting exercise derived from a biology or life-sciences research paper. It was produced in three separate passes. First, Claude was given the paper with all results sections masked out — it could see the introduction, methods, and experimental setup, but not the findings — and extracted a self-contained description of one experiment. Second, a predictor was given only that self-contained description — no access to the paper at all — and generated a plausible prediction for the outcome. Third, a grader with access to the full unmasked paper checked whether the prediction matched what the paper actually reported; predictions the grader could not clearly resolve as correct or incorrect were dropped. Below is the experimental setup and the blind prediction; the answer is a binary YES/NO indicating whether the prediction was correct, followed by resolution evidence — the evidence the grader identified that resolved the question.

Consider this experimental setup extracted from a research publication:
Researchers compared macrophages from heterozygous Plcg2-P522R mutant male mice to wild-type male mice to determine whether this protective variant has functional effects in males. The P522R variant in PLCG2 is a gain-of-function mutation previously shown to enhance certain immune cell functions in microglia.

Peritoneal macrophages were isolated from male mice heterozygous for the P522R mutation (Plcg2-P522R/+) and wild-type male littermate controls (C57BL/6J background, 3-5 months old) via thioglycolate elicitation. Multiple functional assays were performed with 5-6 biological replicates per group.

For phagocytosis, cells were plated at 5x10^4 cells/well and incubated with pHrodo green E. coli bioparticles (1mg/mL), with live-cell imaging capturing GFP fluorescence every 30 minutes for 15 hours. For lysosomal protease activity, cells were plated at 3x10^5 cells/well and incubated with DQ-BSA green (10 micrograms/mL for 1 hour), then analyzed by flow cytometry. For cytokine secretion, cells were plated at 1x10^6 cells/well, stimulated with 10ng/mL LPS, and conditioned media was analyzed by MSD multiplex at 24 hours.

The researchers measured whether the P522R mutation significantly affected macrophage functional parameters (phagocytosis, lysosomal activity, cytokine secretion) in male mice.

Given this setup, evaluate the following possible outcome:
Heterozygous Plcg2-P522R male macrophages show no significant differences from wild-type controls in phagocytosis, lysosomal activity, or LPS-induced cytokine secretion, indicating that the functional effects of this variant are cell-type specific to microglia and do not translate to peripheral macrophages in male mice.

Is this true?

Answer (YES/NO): NO